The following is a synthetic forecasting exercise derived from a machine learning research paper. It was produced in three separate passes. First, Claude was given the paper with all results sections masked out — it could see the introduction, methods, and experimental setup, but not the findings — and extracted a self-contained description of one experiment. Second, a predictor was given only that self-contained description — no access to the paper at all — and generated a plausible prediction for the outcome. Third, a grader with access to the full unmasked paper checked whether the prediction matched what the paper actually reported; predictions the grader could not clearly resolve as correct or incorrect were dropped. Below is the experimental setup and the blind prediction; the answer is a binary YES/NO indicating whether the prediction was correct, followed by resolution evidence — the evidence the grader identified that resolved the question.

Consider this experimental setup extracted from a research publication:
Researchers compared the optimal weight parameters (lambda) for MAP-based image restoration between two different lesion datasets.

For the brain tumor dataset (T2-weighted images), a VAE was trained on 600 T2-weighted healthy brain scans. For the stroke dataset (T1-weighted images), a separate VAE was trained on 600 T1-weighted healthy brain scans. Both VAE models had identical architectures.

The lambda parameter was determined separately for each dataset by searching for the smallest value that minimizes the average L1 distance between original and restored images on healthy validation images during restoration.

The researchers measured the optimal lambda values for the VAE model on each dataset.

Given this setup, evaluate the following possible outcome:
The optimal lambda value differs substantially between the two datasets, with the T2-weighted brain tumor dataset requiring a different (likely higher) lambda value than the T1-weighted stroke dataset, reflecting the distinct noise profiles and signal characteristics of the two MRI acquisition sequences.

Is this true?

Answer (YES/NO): NO